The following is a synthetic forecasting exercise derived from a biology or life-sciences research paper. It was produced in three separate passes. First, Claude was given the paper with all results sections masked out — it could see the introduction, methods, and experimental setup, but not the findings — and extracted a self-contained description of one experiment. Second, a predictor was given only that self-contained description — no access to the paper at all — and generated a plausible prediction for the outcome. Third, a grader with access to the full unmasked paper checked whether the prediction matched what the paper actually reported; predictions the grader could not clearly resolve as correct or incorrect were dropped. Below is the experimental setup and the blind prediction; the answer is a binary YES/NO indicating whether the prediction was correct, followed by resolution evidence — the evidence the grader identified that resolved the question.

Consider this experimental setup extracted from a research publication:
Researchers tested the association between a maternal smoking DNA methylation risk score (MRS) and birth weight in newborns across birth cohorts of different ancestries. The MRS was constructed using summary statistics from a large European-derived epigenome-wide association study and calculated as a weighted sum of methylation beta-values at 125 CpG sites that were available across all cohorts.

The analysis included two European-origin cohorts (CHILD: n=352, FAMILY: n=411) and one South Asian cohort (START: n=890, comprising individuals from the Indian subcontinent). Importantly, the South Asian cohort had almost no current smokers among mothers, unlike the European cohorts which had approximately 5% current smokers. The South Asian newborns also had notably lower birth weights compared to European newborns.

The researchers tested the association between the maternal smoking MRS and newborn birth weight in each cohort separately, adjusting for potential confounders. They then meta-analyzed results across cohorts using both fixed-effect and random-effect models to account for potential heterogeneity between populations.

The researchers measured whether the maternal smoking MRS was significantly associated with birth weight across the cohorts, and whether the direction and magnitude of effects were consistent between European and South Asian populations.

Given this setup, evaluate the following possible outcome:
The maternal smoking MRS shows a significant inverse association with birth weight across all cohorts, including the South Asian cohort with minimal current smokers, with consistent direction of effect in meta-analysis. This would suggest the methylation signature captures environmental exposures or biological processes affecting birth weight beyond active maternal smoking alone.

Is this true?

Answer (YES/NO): YES